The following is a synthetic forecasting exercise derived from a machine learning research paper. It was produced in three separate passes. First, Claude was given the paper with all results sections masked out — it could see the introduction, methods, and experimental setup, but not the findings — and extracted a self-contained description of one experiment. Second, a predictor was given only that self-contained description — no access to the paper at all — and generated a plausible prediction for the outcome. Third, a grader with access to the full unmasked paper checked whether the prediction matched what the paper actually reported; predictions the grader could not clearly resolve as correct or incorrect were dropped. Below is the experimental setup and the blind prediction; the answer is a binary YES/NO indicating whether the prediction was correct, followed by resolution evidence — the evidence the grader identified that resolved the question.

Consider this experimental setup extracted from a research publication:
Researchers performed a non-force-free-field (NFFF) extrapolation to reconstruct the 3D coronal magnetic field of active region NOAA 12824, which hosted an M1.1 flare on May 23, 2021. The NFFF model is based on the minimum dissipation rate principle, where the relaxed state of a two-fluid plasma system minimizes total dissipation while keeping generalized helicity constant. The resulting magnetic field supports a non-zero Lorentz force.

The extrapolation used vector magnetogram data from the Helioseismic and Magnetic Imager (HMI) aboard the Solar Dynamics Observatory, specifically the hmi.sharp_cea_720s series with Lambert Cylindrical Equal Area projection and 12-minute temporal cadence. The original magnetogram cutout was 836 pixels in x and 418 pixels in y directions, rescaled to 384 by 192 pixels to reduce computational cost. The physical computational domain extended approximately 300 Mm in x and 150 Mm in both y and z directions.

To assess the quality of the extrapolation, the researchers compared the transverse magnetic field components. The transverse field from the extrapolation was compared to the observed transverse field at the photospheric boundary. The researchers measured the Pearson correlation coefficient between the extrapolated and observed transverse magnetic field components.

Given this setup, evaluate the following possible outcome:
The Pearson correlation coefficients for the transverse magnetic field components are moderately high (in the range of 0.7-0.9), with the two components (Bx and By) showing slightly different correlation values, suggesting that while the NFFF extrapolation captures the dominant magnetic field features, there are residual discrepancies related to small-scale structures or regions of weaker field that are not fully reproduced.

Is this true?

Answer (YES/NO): NO